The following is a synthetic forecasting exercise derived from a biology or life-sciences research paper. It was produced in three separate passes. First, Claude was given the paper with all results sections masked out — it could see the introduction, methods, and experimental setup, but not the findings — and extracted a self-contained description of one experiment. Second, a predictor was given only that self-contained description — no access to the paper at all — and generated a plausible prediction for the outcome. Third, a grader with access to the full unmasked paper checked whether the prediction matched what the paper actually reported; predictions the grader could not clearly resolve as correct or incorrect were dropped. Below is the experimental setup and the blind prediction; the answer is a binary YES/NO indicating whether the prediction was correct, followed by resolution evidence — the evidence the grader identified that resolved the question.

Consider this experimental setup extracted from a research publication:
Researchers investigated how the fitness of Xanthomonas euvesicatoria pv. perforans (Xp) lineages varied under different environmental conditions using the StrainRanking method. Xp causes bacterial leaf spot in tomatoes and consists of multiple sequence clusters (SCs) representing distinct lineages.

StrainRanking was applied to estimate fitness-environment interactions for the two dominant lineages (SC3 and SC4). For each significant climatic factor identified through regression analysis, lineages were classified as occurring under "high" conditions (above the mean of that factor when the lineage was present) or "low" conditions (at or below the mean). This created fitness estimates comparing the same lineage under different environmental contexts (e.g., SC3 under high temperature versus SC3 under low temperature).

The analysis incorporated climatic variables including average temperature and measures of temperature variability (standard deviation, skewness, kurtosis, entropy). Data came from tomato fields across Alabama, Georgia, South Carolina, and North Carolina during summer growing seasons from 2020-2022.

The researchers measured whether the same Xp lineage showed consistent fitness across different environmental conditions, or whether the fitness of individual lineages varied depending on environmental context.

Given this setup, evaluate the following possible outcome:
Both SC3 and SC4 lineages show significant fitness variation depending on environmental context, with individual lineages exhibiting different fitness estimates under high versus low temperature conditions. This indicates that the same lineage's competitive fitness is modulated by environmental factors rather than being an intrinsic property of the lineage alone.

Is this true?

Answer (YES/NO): NO